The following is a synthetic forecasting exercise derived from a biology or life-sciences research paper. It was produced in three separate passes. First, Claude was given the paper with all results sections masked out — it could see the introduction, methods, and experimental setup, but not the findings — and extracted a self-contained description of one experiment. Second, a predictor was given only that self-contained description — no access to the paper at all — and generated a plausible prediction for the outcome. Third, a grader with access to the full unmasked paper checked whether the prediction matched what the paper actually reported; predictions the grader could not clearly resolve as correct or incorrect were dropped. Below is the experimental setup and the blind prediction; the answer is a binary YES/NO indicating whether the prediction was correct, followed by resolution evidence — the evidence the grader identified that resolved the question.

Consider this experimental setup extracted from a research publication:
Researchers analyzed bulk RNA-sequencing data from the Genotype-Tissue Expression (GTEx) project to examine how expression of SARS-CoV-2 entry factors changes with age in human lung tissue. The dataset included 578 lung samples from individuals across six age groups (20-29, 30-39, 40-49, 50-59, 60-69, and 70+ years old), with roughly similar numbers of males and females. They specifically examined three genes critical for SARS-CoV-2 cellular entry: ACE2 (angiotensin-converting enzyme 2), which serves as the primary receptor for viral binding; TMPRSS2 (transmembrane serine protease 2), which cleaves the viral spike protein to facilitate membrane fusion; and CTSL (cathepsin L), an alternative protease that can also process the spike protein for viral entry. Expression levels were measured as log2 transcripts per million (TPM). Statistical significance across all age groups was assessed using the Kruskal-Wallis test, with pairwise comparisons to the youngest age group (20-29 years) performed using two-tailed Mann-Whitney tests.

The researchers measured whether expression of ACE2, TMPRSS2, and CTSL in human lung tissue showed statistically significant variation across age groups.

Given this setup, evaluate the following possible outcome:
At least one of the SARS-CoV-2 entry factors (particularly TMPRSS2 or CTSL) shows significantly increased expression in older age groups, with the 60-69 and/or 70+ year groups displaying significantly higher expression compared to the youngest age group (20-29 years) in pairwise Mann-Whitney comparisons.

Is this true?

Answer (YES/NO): NO